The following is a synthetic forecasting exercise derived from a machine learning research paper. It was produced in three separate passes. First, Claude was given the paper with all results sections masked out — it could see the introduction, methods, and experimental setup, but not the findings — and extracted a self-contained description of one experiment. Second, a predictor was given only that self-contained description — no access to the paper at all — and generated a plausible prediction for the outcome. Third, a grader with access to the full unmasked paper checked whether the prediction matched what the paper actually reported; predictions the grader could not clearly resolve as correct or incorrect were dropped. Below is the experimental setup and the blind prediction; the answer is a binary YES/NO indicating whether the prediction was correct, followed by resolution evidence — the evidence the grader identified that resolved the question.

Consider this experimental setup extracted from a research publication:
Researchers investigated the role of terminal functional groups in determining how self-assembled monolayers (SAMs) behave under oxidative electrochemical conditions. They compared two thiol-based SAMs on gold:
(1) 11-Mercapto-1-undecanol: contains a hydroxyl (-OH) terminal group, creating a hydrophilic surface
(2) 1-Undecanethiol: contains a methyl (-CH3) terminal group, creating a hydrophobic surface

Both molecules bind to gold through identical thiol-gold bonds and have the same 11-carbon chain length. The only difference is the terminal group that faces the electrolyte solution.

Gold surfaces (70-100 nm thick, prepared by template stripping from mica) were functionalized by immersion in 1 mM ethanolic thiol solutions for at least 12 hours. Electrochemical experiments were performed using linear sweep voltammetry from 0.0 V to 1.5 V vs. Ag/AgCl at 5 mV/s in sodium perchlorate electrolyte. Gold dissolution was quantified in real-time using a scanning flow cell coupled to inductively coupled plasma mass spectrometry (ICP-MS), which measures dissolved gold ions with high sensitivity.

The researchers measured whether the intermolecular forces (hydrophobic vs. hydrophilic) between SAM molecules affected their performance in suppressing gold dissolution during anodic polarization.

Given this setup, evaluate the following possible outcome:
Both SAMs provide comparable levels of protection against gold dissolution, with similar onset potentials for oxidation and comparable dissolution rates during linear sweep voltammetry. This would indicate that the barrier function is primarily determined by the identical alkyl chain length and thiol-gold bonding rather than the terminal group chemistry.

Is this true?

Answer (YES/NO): NO